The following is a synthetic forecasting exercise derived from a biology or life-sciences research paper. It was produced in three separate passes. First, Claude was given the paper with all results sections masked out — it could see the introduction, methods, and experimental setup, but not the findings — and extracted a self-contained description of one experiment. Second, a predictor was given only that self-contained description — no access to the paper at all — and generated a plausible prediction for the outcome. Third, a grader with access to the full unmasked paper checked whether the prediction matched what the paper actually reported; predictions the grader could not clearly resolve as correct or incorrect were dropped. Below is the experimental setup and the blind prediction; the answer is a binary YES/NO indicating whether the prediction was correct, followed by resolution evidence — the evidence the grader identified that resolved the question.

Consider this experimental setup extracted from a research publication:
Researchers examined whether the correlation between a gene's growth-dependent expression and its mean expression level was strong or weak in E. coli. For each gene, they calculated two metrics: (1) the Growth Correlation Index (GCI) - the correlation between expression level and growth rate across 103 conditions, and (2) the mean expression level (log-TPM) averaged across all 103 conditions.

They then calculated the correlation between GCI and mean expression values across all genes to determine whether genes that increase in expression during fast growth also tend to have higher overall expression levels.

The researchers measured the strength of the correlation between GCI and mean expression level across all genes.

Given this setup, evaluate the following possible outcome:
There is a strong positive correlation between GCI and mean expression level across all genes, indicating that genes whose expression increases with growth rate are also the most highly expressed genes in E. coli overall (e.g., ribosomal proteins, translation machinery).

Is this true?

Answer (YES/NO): NO